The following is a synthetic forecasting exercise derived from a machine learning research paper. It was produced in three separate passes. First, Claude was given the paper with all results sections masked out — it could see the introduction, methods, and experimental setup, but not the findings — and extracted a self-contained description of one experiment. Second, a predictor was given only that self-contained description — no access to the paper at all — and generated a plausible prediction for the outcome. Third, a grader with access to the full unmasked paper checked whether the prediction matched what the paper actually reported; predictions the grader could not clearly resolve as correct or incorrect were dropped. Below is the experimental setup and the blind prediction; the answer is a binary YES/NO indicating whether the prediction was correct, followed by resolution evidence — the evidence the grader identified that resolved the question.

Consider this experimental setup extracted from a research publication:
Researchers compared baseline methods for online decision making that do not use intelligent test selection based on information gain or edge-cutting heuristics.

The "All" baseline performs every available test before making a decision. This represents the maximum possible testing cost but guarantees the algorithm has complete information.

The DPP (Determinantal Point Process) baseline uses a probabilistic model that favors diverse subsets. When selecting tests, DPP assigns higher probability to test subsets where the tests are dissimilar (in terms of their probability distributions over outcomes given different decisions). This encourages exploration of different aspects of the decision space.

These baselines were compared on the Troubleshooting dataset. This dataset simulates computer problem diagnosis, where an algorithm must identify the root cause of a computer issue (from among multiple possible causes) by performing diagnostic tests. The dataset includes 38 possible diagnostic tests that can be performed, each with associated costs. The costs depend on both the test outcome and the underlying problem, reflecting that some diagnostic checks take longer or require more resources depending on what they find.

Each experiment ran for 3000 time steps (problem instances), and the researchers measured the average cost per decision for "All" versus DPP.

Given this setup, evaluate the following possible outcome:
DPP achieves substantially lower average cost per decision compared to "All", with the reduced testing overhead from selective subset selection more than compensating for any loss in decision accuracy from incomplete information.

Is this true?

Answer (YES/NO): YES